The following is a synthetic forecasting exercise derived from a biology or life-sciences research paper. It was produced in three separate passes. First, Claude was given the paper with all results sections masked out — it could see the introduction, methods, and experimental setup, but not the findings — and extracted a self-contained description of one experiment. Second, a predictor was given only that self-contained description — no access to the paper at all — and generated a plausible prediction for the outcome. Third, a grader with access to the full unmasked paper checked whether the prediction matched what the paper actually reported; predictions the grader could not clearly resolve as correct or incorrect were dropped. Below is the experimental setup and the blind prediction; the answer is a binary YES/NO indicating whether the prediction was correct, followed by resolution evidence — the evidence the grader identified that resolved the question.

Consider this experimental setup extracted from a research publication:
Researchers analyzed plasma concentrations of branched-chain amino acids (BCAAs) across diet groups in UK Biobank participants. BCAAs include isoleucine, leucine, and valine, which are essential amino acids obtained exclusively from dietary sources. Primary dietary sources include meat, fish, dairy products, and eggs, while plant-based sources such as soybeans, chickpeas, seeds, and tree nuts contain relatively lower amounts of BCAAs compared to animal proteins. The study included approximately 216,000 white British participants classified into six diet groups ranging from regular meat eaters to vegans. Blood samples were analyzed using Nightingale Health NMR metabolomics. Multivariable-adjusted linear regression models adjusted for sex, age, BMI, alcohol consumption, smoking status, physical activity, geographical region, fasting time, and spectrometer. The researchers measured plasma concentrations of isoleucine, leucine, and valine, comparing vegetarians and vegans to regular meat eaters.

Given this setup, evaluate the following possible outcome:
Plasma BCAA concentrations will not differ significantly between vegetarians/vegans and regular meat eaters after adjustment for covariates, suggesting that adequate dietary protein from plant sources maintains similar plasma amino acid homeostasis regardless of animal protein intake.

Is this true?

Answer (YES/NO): NO